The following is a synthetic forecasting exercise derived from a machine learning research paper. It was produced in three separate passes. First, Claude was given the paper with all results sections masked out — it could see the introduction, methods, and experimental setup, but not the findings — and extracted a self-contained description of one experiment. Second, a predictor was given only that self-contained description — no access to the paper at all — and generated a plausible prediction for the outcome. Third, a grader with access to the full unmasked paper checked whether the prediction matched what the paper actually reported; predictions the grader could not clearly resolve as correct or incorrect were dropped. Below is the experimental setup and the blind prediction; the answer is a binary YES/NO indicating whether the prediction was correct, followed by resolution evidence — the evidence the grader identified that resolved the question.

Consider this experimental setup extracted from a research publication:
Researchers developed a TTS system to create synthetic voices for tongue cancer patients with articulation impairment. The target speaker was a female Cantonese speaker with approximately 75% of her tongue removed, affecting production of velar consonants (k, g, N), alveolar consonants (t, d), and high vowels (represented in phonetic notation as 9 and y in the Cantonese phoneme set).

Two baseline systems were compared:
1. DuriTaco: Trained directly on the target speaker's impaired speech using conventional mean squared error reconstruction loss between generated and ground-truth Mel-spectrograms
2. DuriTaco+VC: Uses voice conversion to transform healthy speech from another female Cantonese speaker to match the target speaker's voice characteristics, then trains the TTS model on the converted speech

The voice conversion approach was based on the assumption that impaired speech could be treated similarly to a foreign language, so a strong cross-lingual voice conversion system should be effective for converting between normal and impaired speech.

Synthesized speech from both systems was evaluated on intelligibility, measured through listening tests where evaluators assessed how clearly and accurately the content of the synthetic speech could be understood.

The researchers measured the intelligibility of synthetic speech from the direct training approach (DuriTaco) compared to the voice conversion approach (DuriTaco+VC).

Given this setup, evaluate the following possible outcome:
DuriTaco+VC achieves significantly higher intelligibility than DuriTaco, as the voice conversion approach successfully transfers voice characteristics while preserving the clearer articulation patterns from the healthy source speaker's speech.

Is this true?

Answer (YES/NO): YES